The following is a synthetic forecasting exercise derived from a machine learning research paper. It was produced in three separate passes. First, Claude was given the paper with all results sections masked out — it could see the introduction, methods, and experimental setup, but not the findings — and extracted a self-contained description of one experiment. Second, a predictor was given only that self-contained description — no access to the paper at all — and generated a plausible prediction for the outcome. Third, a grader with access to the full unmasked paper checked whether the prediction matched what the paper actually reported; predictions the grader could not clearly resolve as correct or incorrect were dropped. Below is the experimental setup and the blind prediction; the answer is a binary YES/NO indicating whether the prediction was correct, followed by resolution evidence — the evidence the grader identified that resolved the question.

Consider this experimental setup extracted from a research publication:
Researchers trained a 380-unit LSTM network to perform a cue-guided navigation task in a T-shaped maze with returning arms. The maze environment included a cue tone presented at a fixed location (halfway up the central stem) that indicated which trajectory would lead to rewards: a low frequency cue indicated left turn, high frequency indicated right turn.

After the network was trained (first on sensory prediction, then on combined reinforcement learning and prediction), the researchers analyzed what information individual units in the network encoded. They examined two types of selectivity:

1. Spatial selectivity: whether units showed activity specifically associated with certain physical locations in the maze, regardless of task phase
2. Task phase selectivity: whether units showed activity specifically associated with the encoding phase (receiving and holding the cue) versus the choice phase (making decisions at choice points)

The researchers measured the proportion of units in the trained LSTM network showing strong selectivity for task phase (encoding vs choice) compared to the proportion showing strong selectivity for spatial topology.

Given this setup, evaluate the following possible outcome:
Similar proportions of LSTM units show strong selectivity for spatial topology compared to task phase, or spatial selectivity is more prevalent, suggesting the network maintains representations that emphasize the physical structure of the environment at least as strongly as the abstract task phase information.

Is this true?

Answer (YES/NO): NO